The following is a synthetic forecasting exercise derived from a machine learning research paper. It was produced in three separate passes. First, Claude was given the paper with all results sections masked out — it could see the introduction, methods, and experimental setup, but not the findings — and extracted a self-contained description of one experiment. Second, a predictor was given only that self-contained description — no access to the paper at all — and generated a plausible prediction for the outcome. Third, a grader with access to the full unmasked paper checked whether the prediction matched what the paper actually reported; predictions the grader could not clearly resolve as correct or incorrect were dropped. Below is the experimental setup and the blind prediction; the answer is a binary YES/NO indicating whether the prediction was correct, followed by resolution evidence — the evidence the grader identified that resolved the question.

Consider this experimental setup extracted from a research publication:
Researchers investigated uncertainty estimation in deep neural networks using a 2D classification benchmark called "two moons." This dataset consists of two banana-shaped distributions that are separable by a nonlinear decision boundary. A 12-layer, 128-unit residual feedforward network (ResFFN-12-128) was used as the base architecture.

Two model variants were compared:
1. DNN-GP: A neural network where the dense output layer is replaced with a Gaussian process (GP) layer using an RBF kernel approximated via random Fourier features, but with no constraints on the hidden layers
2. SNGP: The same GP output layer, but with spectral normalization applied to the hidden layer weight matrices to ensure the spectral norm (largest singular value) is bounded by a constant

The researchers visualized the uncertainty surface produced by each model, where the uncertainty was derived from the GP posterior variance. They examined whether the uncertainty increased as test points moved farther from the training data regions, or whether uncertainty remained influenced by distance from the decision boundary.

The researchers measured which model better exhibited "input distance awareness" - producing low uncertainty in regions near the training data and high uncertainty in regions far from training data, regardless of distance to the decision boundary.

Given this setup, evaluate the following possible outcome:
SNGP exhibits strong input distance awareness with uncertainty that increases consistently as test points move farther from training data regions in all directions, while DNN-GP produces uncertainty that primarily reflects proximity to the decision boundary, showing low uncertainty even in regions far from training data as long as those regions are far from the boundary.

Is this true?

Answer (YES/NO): YES